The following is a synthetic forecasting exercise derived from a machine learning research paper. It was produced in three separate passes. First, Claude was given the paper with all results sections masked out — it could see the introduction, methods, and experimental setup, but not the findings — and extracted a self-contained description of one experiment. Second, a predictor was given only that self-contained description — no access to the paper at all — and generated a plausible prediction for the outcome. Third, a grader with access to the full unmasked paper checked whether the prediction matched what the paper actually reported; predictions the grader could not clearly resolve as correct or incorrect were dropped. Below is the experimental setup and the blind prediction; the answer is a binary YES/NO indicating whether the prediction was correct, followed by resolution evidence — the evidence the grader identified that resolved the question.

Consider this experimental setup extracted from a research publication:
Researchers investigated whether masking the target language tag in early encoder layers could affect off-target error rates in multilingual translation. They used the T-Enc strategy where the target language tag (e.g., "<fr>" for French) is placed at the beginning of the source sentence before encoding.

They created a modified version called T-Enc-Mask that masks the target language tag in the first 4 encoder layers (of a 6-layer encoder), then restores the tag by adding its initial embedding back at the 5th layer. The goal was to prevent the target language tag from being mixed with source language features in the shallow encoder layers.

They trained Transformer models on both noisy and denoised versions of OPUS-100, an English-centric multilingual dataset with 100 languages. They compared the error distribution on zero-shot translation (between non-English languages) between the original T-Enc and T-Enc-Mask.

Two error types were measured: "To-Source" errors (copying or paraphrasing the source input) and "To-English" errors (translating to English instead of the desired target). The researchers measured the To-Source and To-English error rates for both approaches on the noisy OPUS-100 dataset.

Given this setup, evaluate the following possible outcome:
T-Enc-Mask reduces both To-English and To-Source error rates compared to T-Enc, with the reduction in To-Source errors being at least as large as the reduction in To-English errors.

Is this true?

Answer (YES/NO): NO